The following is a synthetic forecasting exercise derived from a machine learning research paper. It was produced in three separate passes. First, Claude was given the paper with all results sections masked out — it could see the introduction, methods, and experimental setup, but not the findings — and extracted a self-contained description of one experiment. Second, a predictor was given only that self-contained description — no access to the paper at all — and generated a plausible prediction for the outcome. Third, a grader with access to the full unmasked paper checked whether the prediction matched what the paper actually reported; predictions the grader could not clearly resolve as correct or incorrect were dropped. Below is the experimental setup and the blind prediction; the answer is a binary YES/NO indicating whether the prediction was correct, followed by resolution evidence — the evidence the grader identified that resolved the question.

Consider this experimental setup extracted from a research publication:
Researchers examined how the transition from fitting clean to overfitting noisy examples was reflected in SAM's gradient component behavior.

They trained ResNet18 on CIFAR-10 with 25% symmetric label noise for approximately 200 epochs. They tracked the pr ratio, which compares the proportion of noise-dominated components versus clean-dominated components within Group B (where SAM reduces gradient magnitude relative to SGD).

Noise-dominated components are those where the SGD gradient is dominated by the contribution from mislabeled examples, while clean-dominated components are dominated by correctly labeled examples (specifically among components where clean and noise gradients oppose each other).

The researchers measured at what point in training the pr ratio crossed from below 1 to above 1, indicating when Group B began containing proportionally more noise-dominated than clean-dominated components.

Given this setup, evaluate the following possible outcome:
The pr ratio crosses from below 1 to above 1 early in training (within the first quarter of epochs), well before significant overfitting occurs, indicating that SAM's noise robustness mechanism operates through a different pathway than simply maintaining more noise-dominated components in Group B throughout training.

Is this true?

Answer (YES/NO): YES